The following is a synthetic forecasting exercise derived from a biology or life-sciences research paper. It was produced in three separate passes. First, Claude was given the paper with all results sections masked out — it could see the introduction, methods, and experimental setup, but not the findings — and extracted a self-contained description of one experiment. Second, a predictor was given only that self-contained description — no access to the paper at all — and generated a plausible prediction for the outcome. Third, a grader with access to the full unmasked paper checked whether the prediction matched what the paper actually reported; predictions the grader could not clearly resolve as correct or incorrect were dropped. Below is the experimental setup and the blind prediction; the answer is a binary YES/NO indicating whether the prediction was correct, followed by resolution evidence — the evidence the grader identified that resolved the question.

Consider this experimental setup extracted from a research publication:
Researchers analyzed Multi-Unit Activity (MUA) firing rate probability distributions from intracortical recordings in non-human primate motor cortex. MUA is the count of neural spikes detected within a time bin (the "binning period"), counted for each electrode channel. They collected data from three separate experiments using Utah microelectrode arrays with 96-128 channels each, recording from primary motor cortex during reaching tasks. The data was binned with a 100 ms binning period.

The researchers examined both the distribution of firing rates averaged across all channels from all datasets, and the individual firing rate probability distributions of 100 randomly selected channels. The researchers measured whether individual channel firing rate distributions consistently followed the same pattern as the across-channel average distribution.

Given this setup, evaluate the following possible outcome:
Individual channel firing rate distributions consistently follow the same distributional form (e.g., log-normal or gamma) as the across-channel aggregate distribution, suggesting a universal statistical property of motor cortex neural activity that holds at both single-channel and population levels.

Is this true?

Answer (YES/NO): NO